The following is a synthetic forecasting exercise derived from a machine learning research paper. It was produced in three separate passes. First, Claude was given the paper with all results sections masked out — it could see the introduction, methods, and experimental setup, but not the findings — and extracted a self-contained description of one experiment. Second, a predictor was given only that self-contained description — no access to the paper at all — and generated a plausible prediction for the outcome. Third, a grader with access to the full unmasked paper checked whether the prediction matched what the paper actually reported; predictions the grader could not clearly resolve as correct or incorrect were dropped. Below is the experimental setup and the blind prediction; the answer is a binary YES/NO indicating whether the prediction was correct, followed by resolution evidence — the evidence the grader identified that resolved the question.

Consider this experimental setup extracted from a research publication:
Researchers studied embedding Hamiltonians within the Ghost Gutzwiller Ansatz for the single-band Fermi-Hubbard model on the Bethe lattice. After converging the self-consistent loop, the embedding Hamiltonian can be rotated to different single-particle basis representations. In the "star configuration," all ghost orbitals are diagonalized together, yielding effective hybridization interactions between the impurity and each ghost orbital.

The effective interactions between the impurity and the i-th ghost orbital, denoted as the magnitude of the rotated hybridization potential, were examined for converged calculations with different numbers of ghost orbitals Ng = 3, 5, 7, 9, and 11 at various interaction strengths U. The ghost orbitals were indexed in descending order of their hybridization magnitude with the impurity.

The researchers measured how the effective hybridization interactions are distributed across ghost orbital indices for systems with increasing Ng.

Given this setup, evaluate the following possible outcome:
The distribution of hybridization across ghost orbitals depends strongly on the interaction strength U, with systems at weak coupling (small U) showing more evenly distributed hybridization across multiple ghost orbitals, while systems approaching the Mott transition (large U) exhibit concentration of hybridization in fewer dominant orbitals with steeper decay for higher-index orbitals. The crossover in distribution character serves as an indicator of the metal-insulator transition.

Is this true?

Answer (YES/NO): NO